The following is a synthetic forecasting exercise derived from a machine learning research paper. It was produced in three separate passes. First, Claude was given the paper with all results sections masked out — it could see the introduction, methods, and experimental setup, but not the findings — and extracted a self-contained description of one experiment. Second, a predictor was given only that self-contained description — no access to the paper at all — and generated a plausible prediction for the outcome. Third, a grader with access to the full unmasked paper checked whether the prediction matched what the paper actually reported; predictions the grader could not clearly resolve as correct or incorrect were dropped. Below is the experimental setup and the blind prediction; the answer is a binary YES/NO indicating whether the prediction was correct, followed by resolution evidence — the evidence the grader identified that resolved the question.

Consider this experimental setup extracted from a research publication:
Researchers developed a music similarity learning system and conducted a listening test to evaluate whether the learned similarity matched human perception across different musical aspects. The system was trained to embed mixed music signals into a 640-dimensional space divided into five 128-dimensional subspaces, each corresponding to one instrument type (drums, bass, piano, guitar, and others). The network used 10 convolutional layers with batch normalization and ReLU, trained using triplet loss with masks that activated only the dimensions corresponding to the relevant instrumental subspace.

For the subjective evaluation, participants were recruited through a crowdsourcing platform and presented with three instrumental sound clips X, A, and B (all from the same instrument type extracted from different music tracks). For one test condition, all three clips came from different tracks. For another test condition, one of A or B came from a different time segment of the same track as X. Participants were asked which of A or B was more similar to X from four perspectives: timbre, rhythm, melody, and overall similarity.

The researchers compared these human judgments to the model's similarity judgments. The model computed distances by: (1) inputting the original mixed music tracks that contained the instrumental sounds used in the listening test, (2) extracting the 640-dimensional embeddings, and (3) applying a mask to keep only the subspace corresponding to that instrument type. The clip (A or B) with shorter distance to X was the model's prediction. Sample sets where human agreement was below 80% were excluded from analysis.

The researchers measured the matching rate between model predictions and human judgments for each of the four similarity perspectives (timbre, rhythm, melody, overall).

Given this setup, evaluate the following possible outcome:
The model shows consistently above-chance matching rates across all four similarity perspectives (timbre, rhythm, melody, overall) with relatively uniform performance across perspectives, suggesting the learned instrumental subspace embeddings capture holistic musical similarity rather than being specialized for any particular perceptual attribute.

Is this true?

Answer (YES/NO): NO